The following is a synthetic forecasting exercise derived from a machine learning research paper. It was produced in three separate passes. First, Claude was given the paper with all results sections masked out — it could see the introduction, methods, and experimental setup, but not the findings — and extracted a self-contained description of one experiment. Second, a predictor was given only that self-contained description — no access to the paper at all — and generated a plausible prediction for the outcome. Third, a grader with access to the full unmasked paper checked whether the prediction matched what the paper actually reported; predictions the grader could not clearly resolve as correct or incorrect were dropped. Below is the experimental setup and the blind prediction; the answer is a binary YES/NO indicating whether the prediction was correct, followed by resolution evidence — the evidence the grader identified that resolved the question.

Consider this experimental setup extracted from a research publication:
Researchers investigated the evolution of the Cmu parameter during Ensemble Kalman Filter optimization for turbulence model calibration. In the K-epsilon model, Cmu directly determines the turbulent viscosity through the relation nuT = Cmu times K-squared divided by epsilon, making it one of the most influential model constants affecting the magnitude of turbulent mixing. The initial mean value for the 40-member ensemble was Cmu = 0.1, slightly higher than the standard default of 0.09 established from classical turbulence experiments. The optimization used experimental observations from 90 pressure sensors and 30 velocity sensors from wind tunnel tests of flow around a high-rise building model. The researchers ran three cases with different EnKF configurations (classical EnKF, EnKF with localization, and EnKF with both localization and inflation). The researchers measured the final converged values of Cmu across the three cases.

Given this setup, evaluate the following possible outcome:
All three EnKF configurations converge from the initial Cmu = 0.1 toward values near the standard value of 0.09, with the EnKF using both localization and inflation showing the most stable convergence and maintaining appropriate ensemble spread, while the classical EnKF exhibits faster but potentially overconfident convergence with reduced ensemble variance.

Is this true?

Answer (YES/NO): NO